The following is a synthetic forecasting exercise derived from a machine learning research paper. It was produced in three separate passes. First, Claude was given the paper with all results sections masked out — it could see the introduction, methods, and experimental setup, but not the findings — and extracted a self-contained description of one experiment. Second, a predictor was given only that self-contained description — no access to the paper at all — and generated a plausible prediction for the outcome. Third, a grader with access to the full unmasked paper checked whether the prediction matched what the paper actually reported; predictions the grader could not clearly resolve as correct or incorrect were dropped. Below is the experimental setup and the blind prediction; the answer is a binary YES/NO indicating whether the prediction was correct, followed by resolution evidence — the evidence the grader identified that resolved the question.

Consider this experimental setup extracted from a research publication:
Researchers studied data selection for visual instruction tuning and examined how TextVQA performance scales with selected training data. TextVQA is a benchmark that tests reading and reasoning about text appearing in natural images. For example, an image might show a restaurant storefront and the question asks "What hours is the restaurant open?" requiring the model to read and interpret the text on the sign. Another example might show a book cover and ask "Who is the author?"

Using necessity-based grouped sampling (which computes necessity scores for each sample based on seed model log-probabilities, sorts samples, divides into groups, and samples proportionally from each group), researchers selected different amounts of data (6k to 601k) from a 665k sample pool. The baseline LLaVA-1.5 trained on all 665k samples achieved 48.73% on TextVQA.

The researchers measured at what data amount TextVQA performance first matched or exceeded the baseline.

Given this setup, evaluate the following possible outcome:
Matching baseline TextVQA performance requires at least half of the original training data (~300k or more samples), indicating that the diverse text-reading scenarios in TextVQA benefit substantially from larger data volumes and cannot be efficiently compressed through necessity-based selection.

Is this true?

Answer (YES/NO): NO